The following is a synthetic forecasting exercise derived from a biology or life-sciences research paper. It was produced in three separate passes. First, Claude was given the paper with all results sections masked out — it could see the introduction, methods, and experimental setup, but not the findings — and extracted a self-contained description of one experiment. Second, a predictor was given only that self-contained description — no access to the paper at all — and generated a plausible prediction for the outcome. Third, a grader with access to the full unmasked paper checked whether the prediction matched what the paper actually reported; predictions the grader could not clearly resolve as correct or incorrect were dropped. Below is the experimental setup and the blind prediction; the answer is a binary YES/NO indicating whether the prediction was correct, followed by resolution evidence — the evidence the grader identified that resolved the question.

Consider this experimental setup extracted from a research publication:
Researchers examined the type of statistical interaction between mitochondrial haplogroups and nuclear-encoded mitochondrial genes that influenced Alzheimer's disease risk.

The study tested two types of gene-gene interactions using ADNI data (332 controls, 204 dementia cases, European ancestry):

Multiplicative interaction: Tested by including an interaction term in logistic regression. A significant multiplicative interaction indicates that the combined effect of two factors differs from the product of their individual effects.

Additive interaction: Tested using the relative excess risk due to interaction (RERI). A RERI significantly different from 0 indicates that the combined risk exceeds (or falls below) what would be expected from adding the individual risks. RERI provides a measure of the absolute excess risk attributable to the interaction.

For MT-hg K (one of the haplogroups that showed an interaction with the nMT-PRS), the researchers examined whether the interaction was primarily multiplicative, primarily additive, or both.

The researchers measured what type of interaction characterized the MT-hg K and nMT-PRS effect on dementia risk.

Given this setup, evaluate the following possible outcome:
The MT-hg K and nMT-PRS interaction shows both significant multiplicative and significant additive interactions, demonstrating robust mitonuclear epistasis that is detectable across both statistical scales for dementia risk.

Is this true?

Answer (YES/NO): YES